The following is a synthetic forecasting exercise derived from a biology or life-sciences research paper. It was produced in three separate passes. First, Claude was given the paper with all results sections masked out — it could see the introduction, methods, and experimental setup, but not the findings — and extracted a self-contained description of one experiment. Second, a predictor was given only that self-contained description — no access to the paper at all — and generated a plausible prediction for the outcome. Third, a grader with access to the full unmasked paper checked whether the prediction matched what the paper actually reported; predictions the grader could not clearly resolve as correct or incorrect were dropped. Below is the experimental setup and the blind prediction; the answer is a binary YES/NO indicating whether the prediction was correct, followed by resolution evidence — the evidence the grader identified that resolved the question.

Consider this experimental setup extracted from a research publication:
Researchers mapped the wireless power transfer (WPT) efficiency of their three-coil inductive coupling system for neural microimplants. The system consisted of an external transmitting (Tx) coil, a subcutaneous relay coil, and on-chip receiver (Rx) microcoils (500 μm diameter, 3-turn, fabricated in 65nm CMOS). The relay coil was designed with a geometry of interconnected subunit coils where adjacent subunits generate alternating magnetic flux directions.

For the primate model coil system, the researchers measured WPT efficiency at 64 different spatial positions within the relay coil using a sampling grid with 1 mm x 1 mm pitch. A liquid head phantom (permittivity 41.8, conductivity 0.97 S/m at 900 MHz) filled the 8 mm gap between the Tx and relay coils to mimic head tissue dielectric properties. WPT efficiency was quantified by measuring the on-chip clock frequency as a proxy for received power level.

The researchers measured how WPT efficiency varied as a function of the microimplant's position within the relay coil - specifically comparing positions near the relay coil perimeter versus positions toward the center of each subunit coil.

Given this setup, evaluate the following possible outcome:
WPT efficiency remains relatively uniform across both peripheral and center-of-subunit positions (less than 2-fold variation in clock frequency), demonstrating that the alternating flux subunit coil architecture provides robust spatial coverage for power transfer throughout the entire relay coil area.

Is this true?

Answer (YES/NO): NO